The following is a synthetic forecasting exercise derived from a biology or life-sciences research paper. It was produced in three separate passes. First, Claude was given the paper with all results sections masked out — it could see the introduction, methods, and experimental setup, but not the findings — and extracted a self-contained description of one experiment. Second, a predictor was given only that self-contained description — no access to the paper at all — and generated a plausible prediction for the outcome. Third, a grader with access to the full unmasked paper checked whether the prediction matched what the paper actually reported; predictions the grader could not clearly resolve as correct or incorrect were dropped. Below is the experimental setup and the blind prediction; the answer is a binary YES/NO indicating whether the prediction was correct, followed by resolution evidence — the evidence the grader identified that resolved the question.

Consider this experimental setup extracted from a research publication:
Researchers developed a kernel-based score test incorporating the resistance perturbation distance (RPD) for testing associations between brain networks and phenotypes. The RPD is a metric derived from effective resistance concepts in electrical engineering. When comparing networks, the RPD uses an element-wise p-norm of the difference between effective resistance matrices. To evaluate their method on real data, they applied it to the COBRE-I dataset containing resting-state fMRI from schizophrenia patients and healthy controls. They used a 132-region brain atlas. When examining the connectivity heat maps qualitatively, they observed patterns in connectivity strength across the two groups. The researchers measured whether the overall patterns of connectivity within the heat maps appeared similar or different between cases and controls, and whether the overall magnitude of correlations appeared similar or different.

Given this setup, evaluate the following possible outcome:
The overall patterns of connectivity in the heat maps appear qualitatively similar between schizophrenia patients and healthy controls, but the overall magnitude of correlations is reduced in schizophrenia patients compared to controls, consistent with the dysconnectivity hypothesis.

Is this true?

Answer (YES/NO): YES